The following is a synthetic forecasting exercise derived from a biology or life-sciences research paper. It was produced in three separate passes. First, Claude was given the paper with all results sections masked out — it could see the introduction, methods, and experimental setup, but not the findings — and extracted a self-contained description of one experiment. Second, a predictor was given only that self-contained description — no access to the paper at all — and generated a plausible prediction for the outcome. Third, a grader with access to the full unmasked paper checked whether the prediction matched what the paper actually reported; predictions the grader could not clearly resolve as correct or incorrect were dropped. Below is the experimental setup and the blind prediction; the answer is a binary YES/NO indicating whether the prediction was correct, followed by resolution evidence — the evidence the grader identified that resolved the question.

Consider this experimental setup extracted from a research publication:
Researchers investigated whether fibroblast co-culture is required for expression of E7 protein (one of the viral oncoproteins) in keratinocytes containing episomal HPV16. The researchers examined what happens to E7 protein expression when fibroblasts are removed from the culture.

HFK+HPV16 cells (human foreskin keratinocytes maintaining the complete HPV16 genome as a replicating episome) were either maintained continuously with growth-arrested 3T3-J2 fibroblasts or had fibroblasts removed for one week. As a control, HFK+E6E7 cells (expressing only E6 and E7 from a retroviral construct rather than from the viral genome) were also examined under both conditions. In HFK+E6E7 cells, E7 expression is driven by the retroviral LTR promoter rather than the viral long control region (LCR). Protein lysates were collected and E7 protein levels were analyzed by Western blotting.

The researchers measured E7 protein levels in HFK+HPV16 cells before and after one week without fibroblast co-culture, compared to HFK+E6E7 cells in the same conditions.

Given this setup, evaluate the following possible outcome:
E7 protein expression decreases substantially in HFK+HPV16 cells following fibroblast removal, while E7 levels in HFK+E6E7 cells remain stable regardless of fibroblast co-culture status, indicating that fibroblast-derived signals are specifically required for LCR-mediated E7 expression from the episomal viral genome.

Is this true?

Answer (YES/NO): YES